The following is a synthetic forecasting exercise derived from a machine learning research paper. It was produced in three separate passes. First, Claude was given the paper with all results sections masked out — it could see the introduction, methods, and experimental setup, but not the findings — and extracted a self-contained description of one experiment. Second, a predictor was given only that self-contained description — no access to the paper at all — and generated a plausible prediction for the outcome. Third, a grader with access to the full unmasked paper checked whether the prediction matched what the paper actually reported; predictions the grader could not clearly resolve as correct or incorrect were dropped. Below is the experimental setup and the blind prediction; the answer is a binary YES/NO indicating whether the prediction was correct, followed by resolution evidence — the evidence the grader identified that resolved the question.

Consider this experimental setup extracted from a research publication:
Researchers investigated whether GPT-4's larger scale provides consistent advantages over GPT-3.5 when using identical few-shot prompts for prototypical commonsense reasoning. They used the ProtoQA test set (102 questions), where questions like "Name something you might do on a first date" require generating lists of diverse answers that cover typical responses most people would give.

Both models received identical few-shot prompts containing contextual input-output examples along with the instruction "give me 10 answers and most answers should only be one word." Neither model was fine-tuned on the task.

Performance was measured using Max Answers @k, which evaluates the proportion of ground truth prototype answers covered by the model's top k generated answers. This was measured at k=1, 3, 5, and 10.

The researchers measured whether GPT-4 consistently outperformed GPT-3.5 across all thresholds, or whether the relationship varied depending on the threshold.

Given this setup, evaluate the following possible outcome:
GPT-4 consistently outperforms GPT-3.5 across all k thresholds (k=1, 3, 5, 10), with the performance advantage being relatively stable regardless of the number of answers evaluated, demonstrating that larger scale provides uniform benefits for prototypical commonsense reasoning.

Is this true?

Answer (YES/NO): NO